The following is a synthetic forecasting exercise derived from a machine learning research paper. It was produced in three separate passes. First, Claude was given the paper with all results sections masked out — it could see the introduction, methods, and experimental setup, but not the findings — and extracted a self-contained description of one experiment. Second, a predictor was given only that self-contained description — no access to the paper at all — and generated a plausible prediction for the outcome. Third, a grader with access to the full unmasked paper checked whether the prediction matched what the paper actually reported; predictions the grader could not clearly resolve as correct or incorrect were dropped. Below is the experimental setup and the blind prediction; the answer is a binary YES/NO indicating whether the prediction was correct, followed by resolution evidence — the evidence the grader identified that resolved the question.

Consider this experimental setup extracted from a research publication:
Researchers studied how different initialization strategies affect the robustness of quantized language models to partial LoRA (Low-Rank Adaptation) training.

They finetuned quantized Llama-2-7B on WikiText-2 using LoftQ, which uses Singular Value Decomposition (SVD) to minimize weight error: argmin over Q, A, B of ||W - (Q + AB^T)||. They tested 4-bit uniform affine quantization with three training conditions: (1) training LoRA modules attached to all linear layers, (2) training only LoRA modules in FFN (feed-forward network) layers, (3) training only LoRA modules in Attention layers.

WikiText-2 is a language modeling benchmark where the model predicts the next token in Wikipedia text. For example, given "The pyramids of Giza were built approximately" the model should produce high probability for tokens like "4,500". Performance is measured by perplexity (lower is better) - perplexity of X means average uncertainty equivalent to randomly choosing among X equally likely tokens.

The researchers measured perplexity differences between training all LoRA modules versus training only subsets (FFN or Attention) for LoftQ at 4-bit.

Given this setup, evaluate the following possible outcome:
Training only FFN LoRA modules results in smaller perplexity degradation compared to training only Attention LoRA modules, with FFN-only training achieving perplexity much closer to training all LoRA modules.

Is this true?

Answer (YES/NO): NO